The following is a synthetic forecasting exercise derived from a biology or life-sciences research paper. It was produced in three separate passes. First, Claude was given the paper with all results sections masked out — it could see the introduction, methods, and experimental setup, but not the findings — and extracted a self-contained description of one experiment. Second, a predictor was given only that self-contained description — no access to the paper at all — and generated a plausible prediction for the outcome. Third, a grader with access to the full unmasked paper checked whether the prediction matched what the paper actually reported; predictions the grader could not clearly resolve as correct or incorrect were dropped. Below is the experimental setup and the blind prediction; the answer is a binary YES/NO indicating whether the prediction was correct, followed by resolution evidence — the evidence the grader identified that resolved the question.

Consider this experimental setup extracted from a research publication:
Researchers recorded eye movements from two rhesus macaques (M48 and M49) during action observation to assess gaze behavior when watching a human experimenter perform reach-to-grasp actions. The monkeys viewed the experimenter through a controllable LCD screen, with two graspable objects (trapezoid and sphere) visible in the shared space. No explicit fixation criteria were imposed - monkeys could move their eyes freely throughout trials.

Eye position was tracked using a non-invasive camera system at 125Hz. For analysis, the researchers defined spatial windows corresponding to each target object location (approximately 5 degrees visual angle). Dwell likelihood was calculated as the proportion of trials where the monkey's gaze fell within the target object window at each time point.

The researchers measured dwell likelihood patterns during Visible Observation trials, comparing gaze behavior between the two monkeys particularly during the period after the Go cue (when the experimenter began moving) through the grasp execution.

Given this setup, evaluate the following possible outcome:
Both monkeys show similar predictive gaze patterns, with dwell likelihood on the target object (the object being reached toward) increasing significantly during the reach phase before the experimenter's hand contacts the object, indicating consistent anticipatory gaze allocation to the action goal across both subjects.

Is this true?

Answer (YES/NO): NO